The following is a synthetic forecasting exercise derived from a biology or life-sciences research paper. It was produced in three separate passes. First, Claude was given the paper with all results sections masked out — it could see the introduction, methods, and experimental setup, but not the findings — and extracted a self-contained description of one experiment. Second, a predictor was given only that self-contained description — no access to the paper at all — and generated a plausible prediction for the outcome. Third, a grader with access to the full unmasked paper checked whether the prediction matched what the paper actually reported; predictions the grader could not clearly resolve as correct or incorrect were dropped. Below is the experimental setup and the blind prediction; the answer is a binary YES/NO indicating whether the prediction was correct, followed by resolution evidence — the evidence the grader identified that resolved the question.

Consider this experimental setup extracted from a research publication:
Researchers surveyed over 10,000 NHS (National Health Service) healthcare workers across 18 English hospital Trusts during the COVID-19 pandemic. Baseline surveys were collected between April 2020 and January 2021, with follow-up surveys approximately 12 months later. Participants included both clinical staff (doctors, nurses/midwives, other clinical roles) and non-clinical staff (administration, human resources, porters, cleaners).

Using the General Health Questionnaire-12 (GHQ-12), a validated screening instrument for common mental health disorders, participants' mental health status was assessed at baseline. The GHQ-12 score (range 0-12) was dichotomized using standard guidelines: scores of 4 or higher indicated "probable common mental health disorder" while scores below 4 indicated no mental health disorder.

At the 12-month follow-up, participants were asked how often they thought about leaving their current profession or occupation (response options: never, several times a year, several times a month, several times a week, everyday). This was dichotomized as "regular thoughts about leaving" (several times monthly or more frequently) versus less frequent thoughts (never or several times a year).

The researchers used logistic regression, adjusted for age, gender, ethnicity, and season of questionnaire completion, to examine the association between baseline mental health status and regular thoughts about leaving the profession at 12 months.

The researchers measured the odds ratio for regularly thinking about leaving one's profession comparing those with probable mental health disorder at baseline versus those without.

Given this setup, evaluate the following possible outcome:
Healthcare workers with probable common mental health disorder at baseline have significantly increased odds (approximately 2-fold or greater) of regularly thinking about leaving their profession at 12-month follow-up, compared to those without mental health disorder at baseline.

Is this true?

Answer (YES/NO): YES